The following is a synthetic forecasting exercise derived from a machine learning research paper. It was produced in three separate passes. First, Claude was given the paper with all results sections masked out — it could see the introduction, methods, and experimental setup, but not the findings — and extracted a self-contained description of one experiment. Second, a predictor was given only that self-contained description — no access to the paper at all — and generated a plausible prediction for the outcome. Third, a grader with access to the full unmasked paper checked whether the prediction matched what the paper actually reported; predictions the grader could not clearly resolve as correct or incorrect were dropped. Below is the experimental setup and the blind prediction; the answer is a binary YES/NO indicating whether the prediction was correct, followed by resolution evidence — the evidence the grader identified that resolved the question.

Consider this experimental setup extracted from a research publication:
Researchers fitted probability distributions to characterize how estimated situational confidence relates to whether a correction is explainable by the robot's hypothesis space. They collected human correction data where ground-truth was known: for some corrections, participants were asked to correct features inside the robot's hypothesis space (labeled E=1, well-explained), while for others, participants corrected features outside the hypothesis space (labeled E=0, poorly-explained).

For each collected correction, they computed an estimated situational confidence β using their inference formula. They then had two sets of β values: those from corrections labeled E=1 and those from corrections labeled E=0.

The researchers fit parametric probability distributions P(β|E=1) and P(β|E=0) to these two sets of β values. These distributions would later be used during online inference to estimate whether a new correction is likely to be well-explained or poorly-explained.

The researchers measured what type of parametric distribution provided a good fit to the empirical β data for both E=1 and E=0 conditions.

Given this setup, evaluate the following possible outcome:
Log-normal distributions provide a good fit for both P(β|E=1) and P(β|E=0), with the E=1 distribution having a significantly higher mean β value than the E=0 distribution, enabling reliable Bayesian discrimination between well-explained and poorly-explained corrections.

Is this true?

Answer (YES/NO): NO